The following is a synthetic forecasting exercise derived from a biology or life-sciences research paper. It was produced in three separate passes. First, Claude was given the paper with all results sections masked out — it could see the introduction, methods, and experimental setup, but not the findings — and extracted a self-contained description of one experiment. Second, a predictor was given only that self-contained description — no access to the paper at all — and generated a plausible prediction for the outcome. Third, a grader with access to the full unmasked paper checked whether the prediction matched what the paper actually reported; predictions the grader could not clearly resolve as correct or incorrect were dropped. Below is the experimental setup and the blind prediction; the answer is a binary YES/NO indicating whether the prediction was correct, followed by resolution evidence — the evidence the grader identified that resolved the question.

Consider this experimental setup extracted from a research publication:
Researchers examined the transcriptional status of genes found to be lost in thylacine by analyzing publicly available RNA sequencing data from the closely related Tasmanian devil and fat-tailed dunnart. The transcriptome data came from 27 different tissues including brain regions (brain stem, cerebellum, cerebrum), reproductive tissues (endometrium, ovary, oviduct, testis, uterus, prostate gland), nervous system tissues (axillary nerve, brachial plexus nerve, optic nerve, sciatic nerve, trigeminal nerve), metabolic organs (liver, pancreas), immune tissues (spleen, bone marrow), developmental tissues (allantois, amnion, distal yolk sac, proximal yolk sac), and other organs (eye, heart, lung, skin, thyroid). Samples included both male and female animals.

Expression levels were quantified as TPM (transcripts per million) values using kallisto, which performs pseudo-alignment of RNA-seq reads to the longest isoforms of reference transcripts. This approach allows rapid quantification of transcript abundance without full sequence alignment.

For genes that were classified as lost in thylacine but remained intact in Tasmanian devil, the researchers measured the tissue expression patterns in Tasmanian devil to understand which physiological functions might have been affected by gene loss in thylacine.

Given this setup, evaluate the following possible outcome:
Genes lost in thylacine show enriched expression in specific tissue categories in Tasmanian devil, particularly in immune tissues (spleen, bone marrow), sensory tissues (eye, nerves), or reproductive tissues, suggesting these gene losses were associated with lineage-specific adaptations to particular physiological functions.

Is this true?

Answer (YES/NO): NO